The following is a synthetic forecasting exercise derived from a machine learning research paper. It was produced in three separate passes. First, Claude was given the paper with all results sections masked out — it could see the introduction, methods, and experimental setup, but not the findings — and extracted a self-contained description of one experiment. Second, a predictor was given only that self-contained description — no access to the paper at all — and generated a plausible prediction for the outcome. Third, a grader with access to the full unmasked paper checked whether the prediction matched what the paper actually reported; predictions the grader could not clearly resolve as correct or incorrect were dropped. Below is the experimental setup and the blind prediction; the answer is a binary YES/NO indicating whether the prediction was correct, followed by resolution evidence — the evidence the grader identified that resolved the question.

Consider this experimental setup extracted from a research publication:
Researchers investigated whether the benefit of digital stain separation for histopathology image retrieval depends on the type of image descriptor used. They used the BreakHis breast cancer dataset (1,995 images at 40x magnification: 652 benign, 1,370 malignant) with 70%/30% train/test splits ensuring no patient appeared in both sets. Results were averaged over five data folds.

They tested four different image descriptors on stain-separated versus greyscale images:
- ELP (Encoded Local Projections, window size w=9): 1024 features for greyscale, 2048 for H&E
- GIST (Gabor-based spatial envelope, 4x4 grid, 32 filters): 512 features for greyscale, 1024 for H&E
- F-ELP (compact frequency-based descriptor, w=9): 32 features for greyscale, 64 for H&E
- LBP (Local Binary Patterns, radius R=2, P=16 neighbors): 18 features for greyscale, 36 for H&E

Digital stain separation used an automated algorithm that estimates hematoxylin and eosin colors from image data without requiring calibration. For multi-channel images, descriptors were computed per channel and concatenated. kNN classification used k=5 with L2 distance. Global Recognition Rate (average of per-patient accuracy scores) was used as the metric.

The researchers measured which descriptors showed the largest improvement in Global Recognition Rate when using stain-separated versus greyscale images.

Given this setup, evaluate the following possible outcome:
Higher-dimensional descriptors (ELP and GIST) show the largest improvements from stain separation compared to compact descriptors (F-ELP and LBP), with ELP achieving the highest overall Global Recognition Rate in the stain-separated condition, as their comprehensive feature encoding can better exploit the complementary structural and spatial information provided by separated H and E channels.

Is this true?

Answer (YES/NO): NO